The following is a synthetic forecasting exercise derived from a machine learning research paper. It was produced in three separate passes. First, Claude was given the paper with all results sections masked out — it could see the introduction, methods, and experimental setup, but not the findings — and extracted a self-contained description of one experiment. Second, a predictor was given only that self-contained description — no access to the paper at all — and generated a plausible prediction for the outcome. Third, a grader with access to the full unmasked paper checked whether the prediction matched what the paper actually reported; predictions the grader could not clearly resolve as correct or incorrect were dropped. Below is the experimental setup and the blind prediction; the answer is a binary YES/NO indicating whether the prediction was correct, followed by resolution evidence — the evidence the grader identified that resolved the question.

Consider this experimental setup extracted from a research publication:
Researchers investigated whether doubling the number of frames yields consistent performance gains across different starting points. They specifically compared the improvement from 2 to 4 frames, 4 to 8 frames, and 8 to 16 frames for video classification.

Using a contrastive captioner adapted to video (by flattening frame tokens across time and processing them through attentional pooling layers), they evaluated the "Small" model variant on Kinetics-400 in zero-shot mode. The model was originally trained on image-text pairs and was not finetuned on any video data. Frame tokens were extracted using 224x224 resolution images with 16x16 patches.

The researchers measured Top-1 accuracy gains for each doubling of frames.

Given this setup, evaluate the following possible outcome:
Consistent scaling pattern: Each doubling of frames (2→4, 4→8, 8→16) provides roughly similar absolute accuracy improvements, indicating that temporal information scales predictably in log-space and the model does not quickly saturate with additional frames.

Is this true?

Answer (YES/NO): NO